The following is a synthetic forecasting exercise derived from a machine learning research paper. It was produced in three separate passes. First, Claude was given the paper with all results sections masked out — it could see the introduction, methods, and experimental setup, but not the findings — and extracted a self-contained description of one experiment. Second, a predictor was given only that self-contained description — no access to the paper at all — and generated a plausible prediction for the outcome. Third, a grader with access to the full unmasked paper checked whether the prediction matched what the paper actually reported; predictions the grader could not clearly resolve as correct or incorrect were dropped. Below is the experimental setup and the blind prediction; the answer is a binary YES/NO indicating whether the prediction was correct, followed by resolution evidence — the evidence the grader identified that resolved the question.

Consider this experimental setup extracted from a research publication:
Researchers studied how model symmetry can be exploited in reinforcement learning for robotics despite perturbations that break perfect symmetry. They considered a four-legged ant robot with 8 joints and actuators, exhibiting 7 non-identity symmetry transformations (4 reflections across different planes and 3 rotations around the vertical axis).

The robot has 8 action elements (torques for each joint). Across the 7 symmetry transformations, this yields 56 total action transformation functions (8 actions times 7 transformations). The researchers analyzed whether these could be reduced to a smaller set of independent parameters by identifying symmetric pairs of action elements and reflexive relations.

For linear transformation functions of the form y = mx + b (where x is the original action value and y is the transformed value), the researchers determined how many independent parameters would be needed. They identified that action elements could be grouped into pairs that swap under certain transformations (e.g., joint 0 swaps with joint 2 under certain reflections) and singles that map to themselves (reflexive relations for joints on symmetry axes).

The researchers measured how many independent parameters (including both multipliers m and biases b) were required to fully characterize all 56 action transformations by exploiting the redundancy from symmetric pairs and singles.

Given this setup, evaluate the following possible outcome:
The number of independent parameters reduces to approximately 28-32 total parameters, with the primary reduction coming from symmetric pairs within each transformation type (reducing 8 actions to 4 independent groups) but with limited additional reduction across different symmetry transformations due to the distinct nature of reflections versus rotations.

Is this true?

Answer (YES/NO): YES